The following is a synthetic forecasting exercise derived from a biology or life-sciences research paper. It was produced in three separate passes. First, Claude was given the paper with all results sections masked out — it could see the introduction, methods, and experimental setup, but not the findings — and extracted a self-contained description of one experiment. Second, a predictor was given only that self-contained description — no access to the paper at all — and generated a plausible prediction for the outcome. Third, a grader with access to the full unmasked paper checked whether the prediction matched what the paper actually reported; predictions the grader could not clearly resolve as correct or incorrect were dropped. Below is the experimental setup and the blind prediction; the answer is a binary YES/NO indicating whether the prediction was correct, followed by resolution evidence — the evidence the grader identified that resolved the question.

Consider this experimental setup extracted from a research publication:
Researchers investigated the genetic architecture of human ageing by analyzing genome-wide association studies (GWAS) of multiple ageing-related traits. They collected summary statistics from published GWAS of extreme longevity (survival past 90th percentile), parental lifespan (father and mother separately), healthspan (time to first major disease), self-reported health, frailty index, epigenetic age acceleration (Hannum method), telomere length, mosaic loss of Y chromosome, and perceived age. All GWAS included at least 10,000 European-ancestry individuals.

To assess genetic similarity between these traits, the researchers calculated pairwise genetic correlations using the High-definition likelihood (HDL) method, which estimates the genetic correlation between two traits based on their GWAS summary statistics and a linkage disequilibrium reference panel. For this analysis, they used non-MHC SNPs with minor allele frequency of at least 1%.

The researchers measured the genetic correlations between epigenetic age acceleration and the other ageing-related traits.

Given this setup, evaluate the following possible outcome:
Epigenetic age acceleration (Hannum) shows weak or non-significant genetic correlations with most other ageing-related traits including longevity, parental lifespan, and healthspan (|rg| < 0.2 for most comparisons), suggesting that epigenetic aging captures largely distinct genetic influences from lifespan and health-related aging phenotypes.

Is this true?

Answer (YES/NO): NO